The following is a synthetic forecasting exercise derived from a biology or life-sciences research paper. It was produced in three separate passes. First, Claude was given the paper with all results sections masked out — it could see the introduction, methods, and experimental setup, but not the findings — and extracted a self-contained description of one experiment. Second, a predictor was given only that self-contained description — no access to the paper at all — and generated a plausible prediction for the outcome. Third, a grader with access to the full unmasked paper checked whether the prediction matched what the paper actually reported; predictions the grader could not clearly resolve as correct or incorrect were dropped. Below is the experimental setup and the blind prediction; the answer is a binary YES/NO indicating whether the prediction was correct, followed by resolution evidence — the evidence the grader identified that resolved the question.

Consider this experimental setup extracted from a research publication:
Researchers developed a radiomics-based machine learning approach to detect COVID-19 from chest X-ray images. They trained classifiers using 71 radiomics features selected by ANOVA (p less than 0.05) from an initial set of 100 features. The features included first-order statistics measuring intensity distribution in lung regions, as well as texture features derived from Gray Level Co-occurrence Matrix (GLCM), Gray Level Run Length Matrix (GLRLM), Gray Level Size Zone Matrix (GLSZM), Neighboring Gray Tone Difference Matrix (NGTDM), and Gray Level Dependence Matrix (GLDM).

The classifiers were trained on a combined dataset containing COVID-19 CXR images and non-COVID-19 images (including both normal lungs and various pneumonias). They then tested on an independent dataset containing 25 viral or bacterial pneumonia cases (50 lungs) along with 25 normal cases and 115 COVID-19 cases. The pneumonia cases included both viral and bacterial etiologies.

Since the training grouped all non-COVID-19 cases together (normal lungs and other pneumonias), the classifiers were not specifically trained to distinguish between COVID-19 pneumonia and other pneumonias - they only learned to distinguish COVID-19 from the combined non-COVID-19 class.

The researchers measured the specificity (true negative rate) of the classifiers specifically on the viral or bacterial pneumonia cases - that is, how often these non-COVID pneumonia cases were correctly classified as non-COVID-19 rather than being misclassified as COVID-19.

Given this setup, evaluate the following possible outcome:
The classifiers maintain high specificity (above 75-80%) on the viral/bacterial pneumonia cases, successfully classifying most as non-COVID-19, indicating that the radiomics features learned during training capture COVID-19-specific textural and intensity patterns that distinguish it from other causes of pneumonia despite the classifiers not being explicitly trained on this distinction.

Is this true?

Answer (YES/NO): YES